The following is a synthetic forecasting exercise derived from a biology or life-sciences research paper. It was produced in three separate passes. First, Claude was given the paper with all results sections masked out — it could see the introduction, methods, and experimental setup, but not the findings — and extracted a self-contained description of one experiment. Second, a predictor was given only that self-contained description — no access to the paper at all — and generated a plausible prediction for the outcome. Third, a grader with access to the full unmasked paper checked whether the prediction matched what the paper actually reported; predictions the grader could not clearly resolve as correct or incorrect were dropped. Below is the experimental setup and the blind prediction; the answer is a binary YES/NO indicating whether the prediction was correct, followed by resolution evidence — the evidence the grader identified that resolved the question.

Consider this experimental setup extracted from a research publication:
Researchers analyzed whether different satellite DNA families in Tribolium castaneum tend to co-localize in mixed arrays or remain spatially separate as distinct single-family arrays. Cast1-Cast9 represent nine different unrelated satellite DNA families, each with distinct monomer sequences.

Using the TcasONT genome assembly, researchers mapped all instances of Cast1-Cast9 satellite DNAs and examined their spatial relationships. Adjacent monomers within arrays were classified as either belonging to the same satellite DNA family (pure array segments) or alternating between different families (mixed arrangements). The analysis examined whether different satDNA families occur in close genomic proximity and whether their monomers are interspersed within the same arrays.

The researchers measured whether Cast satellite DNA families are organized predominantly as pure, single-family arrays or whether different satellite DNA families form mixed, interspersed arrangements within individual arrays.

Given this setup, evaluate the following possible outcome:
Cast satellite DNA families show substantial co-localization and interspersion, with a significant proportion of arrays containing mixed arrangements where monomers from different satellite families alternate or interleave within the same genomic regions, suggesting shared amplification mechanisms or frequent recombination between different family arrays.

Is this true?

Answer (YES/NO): NO